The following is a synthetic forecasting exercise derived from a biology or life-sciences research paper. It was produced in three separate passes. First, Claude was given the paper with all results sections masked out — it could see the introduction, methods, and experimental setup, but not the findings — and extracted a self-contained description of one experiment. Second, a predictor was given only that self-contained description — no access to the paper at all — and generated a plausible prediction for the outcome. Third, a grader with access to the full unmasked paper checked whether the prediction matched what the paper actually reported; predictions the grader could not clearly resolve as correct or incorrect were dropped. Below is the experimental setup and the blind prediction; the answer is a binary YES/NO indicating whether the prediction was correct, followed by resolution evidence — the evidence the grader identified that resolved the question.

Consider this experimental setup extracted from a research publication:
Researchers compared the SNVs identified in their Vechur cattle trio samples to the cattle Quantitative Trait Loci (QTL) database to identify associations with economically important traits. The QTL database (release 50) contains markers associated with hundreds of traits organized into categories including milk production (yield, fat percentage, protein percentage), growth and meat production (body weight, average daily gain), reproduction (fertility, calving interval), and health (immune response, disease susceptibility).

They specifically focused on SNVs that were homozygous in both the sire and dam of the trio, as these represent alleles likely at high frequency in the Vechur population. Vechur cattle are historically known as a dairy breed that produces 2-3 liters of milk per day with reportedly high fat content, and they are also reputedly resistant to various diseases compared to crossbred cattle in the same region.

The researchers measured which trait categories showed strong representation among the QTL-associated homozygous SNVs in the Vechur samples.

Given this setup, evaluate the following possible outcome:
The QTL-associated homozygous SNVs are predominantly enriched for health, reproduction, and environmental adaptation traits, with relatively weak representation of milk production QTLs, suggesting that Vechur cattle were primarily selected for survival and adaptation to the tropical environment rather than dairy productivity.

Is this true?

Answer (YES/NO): NO